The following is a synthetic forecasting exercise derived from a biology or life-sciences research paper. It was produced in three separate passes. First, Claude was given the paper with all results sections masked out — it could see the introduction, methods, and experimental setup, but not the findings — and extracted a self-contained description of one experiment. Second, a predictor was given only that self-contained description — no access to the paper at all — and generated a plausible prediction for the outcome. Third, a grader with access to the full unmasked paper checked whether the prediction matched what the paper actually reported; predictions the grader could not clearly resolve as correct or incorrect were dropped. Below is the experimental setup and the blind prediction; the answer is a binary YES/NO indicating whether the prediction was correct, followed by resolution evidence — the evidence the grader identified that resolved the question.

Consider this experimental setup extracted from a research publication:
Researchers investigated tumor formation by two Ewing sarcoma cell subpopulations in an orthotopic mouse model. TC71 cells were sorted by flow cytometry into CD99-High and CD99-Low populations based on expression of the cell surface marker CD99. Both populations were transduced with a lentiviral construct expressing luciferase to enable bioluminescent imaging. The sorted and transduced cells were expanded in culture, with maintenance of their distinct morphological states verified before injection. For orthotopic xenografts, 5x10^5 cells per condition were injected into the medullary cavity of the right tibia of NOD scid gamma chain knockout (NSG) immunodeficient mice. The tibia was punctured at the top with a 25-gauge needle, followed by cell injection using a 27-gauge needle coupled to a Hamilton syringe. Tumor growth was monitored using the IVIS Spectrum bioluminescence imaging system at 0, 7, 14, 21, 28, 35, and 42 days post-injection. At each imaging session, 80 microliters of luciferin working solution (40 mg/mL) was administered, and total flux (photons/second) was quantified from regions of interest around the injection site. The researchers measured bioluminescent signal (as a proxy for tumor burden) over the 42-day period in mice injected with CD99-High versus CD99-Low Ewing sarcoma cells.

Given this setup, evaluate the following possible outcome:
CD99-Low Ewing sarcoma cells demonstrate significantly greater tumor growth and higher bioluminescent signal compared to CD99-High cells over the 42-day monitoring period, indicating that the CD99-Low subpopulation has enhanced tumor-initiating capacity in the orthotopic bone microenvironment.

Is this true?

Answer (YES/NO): YES